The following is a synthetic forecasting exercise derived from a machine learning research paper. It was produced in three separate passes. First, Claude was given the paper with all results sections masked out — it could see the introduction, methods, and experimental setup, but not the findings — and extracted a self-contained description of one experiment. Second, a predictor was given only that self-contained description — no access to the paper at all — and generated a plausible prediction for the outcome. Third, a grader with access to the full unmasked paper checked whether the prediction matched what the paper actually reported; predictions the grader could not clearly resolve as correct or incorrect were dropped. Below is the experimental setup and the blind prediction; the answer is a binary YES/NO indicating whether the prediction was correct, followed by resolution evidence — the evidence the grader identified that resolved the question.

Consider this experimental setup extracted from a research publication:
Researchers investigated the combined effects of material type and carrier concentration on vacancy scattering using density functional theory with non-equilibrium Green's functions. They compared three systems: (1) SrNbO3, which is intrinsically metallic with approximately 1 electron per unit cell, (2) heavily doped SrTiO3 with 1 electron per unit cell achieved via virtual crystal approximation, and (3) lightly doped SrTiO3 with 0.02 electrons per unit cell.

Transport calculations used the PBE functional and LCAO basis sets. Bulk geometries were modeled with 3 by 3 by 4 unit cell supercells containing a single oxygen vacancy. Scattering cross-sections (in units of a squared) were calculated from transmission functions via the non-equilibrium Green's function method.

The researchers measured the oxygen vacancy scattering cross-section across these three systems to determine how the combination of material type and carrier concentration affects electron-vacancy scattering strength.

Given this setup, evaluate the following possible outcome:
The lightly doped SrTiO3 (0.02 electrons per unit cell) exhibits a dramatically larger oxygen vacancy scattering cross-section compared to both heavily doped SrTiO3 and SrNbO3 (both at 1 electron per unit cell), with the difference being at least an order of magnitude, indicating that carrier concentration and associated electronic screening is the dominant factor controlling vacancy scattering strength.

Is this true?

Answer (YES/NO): NO